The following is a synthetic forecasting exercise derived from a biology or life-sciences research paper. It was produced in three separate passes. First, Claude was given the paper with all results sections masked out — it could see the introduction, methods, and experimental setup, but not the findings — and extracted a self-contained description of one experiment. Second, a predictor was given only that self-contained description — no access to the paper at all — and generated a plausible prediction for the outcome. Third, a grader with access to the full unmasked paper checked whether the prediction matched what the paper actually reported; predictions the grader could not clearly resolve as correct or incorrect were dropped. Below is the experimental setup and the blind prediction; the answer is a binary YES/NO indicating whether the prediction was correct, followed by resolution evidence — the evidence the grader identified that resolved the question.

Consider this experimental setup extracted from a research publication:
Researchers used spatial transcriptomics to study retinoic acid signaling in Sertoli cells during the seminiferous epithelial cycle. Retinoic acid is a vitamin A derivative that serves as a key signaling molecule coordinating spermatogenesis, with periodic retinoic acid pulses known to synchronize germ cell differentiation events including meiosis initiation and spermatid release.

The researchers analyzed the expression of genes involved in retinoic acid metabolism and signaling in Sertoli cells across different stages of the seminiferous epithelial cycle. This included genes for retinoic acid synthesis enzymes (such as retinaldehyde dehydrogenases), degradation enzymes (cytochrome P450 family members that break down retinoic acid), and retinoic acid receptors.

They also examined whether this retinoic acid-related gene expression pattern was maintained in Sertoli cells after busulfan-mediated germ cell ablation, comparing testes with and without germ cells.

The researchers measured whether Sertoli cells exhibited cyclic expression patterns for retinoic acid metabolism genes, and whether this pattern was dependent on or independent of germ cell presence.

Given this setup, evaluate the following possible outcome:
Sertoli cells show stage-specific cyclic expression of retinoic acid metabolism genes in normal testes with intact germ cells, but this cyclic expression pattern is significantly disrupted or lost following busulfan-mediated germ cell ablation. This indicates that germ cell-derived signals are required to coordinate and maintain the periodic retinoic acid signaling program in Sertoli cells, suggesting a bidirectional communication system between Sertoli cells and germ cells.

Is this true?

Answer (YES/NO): NO